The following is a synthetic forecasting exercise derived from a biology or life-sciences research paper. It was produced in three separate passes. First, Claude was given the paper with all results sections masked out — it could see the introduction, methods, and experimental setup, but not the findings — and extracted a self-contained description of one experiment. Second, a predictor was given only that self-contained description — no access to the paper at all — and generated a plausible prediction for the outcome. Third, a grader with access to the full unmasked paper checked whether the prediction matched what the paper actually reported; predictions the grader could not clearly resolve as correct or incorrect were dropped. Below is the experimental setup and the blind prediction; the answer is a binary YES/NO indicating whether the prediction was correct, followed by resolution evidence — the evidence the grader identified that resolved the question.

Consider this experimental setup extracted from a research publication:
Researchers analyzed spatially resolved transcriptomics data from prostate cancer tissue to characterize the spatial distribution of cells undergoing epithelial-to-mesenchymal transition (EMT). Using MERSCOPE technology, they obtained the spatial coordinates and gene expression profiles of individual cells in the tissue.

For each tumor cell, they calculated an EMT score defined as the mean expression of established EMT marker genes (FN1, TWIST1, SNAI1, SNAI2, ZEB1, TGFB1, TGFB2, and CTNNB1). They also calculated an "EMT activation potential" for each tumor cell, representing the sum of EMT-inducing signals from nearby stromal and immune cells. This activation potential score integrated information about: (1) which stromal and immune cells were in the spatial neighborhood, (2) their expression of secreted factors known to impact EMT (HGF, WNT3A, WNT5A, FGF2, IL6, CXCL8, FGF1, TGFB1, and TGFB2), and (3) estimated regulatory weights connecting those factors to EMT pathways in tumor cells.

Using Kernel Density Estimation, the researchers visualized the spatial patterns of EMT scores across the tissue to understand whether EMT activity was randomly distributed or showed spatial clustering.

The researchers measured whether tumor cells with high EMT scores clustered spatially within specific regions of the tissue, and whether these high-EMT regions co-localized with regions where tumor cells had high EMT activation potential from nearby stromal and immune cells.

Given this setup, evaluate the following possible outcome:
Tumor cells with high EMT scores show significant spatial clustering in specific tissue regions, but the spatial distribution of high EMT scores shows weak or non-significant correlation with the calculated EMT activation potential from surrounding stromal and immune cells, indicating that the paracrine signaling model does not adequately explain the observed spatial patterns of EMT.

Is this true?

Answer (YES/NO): NO